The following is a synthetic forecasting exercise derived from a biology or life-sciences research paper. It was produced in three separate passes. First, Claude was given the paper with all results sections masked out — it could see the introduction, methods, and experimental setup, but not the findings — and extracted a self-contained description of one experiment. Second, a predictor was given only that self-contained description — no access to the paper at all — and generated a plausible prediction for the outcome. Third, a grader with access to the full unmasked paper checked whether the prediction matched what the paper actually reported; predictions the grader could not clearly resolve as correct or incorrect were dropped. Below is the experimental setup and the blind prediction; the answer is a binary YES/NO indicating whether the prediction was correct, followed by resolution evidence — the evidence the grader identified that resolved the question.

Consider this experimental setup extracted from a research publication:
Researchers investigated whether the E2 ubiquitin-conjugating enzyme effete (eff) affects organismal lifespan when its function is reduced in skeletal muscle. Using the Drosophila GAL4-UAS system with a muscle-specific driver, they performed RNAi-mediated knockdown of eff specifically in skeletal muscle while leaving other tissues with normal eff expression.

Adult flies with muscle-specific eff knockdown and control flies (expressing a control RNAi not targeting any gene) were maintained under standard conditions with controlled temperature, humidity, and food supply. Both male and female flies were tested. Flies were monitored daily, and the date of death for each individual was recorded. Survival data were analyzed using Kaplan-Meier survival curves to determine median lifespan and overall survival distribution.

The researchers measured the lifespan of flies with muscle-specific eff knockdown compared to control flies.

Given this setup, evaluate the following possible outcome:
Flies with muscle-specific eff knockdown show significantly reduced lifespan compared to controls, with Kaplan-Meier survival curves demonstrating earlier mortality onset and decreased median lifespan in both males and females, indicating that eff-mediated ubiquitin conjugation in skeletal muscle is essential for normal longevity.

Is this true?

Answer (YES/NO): NO